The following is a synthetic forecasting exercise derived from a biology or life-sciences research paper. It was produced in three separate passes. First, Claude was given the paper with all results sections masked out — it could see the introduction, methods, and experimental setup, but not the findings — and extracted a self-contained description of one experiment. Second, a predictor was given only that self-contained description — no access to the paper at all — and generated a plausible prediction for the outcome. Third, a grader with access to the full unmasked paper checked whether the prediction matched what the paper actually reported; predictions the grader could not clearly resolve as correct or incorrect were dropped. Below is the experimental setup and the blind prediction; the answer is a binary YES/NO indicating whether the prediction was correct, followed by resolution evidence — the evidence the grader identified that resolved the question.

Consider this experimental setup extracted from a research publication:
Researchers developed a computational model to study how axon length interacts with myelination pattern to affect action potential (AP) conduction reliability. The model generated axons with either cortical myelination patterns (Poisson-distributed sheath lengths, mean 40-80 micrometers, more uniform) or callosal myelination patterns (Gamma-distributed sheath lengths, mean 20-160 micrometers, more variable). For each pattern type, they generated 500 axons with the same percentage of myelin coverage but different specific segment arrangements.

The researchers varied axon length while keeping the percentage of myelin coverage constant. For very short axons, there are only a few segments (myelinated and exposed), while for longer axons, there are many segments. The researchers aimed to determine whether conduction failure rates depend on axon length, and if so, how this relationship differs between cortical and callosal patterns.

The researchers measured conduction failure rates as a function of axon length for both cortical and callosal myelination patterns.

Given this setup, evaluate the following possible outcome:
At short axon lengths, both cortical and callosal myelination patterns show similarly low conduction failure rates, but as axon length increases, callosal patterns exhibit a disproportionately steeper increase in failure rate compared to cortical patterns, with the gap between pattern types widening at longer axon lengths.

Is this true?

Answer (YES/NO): NO